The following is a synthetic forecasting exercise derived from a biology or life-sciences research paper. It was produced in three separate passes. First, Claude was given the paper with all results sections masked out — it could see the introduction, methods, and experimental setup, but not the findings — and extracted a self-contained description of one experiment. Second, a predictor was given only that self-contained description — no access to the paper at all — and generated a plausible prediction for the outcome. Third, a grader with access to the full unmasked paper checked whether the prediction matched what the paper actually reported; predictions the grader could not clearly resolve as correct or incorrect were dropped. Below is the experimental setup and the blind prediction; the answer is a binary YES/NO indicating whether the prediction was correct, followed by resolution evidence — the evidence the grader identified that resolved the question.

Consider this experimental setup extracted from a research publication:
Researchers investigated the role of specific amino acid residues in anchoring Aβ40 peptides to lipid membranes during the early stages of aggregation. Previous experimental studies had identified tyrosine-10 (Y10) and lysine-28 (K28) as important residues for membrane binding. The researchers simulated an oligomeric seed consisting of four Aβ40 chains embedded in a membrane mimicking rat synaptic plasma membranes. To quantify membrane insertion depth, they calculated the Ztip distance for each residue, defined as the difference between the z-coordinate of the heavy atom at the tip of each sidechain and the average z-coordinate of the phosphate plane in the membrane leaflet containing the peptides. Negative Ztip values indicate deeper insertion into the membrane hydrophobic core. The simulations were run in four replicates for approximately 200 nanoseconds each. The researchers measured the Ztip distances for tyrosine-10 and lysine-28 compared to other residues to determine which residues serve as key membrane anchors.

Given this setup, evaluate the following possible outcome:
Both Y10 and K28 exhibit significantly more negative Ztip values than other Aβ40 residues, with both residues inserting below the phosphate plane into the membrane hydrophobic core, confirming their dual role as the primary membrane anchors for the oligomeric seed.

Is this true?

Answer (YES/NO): NO